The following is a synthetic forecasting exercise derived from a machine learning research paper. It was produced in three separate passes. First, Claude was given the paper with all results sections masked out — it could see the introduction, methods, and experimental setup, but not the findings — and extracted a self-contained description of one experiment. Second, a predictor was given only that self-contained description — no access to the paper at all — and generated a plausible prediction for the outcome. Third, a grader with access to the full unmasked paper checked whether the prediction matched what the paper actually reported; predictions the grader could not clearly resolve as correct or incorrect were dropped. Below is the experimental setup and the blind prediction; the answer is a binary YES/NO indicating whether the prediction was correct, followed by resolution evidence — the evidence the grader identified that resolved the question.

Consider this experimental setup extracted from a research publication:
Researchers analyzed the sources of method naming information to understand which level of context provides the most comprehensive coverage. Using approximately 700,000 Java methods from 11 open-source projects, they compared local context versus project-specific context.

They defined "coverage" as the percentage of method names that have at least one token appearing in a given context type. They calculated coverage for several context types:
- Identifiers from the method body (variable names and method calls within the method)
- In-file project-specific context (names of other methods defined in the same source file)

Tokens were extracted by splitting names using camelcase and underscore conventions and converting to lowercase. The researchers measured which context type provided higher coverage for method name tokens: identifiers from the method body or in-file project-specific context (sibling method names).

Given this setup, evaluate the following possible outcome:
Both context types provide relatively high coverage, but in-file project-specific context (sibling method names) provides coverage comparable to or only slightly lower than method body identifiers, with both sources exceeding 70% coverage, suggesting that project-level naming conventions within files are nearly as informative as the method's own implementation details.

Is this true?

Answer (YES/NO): NO